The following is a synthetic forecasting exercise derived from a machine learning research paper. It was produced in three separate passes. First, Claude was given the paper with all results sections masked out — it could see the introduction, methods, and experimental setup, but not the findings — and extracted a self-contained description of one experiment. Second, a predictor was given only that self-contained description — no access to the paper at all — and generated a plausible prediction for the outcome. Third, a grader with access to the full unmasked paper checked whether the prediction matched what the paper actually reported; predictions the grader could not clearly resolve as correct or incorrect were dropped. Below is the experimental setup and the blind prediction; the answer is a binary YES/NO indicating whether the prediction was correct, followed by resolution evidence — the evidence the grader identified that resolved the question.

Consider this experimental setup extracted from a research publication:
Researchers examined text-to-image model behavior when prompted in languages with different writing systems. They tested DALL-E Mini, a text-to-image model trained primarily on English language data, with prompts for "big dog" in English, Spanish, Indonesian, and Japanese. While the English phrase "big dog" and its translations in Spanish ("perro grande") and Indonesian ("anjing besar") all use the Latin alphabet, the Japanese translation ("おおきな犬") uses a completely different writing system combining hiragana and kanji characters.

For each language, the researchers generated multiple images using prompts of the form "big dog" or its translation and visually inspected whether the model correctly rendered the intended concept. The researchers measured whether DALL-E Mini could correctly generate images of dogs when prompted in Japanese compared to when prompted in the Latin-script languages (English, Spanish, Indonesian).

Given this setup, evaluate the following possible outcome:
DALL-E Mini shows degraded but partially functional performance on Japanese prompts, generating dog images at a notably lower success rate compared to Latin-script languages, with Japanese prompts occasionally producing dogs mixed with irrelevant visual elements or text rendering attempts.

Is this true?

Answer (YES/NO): NO